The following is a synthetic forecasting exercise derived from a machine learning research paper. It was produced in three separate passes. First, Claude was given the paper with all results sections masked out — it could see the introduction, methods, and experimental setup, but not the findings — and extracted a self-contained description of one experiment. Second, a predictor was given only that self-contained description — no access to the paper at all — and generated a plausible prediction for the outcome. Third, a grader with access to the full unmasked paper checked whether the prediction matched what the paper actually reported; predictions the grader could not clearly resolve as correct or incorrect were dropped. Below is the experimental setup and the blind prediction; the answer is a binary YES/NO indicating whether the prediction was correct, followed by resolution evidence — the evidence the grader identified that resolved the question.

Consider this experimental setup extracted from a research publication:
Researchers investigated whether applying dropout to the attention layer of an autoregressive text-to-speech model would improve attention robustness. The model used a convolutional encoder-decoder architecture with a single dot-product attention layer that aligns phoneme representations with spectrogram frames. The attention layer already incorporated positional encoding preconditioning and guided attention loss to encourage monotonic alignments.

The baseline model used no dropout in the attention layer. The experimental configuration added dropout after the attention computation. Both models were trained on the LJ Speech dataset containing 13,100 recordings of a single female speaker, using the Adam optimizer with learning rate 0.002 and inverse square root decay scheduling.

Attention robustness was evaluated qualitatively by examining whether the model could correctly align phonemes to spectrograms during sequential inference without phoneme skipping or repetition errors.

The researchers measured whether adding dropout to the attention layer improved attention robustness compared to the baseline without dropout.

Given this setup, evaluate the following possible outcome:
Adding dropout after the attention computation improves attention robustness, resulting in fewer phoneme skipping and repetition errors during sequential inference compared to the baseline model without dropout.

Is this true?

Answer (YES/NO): NO